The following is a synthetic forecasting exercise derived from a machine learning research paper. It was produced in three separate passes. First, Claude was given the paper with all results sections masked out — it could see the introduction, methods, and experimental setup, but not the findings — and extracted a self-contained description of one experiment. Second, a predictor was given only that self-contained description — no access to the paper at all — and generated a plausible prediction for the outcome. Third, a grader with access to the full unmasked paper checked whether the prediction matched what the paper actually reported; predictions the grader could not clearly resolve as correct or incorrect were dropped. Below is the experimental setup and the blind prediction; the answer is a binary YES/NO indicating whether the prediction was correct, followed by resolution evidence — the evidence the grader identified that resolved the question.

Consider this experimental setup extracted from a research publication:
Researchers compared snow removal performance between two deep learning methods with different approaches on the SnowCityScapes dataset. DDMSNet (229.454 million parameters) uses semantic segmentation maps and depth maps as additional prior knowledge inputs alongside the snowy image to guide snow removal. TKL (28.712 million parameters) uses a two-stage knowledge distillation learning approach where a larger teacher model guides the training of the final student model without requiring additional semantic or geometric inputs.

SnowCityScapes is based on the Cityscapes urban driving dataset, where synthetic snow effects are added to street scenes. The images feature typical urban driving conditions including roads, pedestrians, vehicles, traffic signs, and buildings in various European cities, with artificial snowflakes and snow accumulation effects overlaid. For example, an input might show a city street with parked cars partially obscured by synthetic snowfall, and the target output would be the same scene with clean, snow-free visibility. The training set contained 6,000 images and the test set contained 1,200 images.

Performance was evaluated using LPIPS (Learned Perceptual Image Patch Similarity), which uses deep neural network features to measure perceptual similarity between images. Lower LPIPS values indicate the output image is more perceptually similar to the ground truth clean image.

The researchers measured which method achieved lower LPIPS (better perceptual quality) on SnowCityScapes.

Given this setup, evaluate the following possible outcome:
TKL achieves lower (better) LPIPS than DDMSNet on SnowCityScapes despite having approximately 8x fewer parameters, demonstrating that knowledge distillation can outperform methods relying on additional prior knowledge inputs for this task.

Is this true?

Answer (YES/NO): NO